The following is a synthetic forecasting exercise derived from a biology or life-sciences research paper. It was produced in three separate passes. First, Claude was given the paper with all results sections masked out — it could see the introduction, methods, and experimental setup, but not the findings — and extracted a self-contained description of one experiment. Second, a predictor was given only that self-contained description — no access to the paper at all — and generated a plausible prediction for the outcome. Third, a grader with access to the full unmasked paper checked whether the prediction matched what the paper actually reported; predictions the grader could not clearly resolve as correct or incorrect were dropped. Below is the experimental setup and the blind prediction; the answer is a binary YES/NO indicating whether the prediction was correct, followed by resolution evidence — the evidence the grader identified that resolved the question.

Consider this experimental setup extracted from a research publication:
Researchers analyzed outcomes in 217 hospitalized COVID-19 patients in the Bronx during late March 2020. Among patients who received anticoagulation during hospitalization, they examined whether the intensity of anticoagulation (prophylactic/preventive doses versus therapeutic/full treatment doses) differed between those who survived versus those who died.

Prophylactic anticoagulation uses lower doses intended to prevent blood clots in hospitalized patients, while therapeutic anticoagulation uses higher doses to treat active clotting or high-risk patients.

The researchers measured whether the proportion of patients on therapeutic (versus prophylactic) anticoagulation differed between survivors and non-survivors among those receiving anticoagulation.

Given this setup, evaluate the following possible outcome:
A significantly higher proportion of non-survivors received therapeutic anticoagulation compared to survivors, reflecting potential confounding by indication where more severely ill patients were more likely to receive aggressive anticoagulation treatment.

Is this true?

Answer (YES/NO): NO